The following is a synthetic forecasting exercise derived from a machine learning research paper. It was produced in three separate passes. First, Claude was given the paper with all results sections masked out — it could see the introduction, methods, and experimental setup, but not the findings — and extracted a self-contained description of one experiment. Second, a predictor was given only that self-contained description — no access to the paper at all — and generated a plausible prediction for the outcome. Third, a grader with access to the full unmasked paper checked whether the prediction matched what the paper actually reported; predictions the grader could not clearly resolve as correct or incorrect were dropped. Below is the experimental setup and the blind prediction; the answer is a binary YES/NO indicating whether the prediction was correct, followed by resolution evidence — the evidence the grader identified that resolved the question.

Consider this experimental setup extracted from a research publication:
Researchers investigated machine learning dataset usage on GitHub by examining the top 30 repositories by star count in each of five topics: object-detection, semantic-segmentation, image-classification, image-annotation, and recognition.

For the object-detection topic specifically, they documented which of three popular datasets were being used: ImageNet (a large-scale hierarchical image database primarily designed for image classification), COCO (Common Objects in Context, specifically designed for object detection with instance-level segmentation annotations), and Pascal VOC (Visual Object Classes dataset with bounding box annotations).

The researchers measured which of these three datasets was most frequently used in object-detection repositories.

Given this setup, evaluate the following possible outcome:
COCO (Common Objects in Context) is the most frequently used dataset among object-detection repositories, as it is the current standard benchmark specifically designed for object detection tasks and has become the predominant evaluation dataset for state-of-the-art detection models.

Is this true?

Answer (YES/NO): YES